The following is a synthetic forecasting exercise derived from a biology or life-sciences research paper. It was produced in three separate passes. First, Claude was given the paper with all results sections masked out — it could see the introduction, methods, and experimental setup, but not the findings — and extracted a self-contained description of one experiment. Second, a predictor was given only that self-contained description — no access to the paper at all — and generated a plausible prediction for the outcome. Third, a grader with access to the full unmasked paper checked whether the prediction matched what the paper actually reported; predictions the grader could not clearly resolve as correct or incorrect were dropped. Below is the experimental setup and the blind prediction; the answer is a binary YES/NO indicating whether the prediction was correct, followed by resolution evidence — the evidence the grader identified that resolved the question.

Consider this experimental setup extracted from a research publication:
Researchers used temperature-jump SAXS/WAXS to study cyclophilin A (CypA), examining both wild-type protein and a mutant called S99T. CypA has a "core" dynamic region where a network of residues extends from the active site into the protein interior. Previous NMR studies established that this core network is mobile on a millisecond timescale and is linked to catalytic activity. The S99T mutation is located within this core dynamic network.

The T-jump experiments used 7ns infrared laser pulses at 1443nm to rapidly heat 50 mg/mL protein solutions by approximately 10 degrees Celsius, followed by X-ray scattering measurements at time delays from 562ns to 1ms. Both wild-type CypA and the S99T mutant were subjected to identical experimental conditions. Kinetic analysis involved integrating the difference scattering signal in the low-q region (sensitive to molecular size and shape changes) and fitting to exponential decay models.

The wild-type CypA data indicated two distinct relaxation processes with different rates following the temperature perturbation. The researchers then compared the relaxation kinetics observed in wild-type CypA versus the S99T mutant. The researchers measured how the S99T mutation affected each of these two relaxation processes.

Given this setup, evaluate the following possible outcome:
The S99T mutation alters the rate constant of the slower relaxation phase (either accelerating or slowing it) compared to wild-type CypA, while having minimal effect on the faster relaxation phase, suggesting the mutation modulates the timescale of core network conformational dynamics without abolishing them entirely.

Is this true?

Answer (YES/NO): NO